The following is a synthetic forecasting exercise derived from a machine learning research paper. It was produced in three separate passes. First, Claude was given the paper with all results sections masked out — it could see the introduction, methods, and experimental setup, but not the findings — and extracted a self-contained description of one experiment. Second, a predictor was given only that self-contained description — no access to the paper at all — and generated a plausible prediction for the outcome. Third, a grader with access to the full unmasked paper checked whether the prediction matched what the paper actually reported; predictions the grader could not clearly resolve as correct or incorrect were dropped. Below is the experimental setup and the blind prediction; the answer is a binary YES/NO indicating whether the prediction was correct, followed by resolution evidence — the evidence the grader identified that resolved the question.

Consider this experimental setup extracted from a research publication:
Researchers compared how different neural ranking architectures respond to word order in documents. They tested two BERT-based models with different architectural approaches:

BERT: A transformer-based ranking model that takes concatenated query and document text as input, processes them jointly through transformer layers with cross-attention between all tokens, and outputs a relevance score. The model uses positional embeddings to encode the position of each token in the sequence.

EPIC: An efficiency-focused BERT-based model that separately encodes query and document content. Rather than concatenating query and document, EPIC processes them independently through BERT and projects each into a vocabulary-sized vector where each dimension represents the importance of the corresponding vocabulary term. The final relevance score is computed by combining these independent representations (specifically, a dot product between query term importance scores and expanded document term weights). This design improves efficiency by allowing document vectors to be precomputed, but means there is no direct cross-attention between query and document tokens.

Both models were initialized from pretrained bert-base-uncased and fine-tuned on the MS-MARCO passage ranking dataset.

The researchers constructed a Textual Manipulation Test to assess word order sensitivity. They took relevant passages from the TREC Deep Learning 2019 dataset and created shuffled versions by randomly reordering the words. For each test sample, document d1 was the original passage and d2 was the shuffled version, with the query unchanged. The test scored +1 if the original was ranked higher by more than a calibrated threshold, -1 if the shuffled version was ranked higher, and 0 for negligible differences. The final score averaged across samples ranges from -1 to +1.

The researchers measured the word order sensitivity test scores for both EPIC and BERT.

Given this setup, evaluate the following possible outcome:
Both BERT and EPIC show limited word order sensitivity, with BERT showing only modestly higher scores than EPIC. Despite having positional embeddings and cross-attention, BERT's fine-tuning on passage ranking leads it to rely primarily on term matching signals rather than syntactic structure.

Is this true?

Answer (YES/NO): NO